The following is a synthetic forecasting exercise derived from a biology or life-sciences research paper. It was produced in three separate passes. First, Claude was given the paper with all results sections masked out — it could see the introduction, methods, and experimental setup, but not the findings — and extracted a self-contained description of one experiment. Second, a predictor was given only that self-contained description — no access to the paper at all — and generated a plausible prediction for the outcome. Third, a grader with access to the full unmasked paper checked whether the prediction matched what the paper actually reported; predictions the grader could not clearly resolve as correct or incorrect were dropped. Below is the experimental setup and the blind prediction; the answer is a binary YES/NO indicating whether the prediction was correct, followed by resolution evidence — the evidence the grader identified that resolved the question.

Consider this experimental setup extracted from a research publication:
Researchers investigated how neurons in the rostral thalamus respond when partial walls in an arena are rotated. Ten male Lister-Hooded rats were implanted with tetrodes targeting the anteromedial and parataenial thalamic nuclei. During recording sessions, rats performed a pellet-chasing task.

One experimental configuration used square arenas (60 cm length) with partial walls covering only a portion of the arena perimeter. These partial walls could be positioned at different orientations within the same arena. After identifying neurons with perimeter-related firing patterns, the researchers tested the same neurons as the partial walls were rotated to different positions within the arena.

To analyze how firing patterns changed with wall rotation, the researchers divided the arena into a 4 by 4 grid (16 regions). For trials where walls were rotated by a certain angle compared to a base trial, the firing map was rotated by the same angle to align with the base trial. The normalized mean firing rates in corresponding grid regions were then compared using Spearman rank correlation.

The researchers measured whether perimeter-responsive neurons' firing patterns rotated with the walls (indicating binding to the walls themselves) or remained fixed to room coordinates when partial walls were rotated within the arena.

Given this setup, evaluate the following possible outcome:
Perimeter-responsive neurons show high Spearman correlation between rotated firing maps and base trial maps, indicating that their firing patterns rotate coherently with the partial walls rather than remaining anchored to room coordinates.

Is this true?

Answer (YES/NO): YES